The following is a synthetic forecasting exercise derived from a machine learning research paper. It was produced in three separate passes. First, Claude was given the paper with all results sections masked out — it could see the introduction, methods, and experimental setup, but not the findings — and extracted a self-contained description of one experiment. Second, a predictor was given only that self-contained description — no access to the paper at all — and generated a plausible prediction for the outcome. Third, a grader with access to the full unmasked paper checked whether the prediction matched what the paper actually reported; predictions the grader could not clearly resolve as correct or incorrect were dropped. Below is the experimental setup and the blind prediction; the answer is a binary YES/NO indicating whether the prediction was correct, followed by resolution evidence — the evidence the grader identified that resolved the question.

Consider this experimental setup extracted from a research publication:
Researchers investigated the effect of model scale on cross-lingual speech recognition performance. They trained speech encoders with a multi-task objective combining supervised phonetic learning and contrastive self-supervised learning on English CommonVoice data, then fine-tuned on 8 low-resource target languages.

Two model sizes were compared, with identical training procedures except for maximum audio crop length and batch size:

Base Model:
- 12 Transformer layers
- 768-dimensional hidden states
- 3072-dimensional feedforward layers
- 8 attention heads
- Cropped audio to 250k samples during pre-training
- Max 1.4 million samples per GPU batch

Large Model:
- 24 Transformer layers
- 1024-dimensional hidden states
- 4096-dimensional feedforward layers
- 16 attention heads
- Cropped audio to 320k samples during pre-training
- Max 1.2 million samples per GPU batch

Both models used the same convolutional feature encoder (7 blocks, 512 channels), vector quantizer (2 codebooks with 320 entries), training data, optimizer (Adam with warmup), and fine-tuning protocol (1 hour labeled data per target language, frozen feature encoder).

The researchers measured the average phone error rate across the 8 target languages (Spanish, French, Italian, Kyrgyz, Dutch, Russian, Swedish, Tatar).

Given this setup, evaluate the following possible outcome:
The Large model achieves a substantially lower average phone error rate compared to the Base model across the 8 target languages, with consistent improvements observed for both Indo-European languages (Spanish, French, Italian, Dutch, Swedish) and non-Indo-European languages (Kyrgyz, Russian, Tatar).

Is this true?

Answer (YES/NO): NO